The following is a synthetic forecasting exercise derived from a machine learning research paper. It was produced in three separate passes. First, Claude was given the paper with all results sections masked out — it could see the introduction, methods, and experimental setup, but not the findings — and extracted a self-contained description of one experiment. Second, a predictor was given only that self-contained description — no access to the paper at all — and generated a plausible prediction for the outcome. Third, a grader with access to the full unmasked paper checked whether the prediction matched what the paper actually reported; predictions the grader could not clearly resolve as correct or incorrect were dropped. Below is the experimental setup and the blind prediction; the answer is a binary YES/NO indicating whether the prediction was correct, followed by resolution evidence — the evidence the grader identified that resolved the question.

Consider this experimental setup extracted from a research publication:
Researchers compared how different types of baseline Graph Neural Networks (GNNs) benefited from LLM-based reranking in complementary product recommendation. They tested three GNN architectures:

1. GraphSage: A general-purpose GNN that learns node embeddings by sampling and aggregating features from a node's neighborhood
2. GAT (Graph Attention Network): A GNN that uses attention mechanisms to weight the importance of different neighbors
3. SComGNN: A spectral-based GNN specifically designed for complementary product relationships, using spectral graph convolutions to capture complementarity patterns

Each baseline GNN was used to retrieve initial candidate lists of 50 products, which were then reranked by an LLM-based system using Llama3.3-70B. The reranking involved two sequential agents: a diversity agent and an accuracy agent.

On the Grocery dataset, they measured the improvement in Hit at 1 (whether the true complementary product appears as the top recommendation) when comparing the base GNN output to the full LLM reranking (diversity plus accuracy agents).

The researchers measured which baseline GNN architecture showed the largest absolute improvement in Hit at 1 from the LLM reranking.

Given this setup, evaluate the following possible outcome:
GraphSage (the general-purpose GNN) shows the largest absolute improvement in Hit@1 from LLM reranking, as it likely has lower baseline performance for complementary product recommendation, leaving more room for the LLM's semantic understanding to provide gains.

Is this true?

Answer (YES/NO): NO